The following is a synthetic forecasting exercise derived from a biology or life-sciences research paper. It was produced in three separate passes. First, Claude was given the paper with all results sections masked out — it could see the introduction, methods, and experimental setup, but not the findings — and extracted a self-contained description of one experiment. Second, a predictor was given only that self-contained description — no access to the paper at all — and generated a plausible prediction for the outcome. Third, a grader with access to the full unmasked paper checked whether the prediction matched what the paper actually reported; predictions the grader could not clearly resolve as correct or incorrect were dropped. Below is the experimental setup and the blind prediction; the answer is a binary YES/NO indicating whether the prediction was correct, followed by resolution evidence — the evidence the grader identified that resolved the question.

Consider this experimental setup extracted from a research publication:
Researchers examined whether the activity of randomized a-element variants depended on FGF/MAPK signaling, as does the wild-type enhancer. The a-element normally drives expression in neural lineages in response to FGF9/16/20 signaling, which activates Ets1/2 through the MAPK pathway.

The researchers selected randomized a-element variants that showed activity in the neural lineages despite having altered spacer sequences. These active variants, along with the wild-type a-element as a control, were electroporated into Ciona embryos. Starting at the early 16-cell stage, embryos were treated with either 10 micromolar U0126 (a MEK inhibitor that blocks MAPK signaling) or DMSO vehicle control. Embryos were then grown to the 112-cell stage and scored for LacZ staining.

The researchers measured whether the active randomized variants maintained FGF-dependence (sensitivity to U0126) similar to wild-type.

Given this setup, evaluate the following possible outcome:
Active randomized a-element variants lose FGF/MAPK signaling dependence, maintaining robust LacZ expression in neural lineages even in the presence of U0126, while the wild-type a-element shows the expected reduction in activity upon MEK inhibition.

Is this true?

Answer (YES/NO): NO